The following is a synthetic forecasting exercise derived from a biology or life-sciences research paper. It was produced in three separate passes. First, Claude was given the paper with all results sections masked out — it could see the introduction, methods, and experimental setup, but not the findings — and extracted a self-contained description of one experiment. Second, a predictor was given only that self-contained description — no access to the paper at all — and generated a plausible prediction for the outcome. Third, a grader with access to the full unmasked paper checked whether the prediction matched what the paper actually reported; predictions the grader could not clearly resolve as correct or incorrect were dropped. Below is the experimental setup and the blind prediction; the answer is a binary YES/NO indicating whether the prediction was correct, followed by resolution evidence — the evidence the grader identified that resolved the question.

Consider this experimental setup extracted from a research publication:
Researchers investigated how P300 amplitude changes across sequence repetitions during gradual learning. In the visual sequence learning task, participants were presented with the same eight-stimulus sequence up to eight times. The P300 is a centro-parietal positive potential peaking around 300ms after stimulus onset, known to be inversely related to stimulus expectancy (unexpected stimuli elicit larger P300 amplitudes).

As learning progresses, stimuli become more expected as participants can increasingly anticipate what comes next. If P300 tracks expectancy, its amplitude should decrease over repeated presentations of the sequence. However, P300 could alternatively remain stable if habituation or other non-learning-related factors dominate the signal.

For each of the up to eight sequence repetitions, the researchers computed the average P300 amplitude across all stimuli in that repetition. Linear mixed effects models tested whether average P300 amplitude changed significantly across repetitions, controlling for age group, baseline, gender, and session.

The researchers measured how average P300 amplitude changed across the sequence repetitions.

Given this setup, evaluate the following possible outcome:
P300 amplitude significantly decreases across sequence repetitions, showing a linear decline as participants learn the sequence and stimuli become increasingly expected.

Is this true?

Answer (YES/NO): YES